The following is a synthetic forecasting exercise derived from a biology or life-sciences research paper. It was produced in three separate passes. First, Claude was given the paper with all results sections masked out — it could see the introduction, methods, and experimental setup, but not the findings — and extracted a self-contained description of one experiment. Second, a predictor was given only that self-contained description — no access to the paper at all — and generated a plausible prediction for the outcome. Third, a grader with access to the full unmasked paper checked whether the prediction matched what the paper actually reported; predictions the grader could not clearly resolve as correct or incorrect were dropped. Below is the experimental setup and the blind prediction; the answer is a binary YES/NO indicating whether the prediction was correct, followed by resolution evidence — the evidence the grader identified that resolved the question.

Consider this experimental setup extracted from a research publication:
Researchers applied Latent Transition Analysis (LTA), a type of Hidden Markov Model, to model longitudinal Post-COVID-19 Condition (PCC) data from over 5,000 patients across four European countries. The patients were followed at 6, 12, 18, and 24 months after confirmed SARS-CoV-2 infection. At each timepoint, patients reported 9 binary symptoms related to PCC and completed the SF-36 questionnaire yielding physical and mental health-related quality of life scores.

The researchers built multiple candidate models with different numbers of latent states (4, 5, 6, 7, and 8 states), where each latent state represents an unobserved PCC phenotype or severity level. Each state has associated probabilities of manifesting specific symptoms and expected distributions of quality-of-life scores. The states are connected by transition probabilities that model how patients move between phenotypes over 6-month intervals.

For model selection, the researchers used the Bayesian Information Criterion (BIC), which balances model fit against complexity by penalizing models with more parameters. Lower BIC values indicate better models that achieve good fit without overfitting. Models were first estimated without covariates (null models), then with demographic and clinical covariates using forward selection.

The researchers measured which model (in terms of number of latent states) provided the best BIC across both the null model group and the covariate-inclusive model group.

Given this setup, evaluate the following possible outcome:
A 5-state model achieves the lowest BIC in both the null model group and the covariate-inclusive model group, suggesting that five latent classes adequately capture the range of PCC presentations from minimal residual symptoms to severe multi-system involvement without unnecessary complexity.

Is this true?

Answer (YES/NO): NO